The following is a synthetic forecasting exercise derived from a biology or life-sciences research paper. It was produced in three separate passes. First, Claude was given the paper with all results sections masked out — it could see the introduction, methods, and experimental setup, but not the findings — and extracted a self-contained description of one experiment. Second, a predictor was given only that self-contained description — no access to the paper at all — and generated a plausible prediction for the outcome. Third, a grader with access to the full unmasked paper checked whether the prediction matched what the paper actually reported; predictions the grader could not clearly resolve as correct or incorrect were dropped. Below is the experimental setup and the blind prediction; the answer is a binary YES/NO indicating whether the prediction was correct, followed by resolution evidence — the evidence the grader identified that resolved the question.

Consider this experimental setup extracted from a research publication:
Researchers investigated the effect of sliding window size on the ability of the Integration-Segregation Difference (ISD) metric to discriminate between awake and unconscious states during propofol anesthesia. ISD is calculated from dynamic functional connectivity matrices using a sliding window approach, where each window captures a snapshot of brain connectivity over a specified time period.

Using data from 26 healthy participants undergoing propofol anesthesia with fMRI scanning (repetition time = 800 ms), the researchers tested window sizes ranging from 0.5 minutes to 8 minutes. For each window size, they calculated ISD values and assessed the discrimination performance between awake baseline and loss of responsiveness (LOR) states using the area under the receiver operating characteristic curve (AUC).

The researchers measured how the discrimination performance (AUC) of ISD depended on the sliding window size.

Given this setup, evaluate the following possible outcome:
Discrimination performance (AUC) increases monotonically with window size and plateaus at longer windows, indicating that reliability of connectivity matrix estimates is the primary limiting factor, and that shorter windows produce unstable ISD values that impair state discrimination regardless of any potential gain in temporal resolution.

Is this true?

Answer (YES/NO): NO